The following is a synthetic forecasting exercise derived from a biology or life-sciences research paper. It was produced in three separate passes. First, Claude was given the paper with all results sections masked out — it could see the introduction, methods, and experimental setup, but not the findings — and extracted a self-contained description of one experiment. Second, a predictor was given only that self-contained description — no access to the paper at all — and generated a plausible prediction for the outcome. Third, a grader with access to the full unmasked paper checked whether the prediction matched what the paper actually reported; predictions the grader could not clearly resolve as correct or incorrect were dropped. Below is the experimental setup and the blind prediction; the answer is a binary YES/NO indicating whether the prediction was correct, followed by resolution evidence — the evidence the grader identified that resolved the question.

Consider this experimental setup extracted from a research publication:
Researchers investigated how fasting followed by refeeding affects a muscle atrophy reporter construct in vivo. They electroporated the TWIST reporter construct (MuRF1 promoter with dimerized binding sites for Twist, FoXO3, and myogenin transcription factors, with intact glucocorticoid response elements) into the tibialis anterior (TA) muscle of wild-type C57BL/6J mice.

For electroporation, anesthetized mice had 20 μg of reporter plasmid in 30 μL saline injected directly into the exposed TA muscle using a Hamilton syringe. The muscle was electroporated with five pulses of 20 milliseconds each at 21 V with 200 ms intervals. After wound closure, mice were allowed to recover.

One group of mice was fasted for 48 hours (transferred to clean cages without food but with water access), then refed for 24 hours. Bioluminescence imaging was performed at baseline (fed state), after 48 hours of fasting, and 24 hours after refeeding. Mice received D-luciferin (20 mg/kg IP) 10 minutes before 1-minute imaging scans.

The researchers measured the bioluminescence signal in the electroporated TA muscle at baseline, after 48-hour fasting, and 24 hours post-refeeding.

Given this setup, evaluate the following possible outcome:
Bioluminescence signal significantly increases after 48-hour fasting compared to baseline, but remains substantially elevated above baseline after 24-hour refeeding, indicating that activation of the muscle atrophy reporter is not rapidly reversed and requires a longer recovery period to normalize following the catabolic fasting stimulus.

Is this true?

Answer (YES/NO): NO